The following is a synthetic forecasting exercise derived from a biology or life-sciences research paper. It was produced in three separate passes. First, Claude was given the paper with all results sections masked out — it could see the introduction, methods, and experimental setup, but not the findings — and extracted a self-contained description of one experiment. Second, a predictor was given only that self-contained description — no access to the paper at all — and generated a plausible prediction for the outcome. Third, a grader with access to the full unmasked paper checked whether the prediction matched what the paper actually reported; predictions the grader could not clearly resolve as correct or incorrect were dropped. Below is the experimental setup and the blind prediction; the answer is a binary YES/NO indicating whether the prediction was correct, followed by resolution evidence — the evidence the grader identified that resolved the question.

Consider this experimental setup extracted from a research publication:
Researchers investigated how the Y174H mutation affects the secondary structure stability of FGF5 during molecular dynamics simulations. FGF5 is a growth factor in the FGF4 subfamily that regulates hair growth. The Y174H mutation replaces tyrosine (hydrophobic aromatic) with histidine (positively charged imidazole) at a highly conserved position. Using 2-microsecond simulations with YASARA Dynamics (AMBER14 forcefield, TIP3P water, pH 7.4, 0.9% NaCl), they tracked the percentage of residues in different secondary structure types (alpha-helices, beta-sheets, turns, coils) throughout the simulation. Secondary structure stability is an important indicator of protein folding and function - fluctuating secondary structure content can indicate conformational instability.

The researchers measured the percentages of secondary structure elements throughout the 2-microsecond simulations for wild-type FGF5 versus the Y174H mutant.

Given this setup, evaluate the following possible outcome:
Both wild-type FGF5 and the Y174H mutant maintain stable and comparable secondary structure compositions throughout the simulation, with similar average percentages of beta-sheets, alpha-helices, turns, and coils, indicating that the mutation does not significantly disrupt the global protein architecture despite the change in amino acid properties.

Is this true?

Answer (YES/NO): NO